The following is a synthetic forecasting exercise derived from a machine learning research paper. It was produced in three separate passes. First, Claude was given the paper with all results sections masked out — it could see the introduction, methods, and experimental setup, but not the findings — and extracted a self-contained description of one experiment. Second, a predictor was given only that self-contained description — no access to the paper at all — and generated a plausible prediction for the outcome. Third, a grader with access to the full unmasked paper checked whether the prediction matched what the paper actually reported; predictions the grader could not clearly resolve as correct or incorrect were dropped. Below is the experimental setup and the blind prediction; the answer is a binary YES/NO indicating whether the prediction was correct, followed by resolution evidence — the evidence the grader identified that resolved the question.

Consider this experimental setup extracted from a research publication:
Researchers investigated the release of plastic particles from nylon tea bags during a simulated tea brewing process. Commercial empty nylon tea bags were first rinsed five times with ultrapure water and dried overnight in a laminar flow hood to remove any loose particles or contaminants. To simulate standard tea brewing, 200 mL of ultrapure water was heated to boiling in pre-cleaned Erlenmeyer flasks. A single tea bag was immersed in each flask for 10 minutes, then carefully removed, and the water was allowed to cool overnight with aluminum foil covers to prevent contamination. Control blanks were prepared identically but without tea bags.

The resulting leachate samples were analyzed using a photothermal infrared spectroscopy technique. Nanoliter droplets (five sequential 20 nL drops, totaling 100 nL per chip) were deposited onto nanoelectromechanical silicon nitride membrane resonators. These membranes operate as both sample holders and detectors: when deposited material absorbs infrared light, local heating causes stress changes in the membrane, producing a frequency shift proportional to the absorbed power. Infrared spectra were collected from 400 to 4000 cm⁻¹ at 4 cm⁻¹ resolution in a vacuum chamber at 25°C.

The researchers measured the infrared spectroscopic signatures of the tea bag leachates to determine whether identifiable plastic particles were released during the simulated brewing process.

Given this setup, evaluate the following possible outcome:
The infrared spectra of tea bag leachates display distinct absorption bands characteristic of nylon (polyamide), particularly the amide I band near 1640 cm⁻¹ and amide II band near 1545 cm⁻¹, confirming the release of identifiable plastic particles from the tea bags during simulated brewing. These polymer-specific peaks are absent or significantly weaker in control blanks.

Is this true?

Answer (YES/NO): YES